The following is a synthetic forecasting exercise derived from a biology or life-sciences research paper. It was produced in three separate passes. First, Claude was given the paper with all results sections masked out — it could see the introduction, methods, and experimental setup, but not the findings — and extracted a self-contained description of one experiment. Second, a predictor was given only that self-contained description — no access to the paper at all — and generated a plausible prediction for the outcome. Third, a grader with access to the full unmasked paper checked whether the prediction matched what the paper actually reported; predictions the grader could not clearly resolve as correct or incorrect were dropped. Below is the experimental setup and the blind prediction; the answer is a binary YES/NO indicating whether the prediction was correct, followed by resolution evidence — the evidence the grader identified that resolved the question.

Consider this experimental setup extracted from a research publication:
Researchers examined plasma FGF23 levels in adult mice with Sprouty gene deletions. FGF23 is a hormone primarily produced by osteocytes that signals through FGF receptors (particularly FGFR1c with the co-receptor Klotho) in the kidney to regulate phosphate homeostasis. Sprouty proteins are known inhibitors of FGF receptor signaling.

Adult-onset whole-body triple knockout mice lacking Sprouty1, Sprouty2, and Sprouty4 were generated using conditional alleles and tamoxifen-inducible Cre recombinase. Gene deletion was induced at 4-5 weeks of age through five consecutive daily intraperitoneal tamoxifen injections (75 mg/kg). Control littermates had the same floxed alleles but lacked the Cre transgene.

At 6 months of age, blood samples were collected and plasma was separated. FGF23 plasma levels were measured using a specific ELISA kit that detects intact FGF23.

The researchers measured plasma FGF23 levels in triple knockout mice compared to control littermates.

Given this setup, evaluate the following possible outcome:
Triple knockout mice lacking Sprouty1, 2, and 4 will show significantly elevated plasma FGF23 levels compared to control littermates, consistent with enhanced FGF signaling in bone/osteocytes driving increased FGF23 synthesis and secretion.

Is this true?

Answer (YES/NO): NO